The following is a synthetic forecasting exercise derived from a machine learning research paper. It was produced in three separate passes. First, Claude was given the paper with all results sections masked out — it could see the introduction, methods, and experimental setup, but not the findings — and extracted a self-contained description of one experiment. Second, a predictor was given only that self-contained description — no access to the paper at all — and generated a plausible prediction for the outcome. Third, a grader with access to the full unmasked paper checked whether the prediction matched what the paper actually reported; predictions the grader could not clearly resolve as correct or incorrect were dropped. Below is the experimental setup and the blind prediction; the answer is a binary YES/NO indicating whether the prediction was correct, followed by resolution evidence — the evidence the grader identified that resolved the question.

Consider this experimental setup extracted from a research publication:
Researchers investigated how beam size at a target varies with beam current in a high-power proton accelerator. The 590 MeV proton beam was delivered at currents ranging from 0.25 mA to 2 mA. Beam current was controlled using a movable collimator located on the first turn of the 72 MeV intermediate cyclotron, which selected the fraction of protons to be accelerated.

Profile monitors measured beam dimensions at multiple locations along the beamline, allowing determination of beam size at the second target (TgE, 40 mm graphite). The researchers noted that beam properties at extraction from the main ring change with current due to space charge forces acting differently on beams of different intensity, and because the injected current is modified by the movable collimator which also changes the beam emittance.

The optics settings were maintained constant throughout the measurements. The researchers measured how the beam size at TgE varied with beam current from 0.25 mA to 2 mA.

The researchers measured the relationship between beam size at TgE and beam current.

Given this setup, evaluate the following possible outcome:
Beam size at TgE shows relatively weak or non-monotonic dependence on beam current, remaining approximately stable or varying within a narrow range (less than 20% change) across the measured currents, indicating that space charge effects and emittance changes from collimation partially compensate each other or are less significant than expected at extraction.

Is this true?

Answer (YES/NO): NO